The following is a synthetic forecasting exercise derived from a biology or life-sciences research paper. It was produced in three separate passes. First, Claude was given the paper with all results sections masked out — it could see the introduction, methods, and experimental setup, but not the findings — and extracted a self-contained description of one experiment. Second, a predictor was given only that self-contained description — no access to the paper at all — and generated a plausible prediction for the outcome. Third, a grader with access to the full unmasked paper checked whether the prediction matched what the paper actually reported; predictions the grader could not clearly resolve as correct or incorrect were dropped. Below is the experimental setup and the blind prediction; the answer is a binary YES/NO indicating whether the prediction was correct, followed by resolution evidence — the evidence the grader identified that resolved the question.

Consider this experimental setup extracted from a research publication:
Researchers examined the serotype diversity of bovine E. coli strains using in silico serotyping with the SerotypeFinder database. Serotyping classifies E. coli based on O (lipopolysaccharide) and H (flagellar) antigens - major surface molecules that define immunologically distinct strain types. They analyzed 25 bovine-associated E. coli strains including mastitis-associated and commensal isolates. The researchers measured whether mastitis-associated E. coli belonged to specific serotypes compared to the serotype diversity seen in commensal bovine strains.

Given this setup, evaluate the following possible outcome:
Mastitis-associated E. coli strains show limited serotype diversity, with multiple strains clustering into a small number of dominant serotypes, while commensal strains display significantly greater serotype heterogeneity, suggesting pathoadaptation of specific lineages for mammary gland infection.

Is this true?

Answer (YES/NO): NO